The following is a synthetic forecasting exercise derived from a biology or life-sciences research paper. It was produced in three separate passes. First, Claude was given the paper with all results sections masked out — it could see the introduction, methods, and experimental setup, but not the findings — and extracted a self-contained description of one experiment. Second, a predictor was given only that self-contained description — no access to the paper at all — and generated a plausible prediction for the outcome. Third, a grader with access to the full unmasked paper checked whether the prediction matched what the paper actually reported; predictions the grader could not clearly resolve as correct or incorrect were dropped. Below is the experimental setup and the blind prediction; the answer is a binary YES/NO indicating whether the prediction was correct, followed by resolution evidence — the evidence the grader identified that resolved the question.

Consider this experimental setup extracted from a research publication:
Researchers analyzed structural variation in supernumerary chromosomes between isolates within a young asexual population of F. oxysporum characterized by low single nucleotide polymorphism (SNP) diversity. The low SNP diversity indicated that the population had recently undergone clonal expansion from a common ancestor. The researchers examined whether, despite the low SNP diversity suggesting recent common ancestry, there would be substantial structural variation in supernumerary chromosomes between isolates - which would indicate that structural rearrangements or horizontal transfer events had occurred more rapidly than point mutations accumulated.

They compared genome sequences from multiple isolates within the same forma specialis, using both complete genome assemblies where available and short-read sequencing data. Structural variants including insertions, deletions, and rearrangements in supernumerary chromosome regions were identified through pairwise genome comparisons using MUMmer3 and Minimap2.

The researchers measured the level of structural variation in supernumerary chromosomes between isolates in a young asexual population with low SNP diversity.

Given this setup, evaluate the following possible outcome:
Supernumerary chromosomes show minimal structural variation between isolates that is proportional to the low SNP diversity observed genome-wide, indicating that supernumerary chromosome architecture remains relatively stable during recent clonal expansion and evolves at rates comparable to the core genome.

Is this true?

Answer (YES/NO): NO